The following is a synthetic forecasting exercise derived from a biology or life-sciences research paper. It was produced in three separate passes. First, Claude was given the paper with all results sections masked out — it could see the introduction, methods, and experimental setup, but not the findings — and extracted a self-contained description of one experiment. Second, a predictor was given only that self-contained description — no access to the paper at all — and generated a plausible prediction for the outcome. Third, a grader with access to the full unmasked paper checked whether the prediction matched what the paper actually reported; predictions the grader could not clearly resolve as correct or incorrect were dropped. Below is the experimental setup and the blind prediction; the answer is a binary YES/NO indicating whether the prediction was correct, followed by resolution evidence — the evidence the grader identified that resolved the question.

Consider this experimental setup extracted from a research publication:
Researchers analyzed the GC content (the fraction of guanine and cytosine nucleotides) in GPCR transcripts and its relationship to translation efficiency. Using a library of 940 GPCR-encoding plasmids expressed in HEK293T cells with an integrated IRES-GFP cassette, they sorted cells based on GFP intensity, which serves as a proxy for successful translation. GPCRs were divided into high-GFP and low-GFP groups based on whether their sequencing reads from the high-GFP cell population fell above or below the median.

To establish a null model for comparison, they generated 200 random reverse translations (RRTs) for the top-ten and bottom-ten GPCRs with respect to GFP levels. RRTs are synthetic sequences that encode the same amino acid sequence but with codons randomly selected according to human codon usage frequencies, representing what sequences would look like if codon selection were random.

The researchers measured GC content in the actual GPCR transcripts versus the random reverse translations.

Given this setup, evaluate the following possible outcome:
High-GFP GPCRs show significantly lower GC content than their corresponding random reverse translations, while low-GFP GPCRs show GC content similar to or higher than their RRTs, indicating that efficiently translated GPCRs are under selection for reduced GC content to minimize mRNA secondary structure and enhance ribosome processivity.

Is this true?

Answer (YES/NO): NO